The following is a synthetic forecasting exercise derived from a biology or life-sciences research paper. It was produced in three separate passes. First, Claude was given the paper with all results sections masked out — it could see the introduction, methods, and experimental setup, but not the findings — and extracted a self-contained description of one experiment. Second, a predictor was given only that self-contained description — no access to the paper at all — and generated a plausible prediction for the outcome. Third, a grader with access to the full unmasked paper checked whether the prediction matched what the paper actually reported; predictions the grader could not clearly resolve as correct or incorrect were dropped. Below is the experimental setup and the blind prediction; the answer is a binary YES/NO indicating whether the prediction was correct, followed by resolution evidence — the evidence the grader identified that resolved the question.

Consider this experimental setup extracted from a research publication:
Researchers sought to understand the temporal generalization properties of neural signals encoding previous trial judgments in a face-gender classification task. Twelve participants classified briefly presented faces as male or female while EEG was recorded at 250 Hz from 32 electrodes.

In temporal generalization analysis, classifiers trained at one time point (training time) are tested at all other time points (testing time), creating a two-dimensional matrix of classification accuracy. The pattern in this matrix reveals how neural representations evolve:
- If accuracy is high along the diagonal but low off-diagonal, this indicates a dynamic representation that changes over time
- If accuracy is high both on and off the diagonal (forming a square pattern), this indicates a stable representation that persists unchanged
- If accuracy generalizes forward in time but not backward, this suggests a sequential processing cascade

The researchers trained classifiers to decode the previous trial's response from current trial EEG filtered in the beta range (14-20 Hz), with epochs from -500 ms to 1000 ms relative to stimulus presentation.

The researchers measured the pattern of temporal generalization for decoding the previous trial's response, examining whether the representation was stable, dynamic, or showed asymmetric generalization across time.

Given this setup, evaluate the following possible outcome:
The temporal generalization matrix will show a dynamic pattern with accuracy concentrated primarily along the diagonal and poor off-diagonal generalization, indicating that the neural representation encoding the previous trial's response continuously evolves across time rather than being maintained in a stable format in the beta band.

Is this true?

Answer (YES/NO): NO